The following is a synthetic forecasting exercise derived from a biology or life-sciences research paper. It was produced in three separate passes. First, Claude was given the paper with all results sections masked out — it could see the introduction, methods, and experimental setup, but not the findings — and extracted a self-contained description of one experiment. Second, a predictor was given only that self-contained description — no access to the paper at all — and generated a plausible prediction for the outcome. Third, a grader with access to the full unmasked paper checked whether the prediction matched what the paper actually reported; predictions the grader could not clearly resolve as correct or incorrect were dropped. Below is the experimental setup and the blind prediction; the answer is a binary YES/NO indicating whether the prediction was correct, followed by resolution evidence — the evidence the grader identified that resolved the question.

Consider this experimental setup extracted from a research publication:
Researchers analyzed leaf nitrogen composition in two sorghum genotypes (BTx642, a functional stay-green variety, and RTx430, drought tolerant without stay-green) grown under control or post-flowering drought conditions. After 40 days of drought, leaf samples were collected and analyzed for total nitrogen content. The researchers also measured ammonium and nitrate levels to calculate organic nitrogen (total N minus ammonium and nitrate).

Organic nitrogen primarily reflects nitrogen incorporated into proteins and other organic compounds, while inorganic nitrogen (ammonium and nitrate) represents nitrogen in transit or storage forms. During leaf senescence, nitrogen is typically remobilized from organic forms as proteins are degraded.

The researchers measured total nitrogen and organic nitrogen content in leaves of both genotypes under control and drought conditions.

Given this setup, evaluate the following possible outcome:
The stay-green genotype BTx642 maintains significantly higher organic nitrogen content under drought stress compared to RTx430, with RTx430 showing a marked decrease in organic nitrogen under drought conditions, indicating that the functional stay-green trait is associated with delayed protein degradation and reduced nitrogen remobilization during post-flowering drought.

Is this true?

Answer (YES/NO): NO